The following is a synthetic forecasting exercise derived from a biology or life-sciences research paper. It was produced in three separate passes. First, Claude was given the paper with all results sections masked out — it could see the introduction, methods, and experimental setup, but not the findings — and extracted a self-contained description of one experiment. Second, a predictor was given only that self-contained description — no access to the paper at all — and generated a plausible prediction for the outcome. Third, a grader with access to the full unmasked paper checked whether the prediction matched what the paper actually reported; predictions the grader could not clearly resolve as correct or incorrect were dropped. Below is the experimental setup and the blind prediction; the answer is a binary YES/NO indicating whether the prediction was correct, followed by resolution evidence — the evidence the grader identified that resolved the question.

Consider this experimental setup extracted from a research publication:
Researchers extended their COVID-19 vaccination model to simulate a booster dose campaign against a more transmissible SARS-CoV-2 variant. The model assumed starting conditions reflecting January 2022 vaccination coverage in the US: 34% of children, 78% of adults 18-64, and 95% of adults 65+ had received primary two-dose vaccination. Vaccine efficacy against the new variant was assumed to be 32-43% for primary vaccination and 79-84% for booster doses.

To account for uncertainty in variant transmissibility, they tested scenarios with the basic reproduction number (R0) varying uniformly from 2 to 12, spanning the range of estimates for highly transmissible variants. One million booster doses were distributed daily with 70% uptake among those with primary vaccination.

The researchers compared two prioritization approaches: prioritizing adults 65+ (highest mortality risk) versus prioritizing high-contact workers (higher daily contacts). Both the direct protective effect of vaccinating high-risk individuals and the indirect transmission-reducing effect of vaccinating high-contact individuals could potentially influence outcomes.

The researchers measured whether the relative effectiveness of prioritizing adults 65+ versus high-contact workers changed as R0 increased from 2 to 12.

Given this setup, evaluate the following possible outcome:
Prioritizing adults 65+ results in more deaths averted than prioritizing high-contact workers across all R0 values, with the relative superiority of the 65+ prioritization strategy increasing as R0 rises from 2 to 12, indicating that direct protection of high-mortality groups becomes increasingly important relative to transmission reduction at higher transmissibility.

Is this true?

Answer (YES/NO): NO